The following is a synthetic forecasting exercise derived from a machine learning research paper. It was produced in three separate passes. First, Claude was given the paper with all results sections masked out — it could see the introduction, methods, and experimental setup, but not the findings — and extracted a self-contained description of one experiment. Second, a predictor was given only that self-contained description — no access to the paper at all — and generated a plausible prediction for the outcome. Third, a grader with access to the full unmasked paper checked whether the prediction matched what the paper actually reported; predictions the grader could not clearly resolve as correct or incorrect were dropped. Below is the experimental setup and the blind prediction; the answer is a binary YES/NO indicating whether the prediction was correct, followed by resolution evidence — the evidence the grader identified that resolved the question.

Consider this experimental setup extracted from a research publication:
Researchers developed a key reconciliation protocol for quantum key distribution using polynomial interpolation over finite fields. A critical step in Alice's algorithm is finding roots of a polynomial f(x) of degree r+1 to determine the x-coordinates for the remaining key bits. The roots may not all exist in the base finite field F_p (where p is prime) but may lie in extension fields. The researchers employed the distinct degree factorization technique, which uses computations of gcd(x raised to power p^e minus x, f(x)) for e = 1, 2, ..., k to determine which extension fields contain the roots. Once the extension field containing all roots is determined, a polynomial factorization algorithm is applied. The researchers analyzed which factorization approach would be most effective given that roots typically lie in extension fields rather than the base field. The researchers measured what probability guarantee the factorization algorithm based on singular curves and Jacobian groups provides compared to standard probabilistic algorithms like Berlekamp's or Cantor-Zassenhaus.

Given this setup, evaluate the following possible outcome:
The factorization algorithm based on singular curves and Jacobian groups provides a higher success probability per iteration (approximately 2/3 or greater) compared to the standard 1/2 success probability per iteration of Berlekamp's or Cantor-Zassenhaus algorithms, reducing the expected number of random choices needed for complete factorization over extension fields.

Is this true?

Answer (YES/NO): YES